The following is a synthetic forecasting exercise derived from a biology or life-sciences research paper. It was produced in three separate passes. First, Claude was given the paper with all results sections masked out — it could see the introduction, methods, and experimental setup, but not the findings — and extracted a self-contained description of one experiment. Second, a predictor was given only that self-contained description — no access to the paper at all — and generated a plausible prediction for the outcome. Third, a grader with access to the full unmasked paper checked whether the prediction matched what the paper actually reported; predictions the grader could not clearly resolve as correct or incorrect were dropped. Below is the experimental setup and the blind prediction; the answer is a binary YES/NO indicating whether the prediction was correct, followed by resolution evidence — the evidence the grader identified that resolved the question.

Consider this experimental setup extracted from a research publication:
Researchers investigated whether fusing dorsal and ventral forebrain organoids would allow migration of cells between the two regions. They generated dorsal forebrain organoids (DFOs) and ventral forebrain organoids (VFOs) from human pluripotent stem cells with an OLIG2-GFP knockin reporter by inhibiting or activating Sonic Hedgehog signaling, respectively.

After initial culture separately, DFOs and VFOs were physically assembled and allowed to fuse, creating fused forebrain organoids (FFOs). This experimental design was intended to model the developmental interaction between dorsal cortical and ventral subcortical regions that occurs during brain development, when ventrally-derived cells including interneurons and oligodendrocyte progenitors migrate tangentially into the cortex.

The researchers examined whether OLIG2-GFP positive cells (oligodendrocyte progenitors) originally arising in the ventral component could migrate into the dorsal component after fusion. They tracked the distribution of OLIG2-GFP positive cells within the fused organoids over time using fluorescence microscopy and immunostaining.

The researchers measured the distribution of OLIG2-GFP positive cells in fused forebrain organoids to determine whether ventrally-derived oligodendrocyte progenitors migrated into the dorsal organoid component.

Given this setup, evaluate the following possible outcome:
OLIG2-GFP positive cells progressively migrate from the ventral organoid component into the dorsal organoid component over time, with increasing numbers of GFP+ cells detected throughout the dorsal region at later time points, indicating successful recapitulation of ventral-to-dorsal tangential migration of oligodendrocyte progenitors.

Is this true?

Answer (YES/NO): YES